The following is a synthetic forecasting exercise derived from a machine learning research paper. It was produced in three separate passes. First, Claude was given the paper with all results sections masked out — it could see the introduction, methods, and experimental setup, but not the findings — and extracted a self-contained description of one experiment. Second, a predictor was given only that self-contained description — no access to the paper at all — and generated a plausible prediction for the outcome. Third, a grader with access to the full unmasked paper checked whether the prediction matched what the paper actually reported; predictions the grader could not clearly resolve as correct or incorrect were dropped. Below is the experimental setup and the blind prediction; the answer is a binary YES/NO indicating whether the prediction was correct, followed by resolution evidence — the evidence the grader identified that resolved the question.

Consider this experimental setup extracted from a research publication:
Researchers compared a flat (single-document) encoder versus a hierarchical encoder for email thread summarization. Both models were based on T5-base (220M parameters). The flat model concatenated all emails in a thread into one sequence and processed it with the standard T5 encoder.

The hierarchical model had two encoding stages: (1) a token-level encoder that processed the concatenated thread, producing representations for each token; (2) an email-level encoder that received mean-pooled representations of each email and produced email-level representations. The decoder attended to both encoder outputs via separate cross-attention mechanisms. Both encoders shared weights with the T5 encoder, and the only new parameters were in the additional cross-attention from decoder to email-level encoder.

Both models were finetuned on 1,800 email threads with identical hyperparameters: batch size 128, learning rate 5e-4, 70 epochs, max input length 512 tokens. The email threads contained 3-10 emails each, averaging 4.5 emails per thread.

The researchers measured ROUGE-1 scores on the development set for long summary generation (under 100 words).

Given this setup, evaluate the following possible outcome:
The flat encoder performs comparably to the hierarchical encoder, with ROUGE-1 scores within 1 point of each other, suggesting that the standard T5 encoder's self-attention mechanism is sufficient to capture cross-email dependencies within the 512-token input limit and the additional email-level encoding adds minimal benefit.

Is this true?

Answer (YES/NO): YES